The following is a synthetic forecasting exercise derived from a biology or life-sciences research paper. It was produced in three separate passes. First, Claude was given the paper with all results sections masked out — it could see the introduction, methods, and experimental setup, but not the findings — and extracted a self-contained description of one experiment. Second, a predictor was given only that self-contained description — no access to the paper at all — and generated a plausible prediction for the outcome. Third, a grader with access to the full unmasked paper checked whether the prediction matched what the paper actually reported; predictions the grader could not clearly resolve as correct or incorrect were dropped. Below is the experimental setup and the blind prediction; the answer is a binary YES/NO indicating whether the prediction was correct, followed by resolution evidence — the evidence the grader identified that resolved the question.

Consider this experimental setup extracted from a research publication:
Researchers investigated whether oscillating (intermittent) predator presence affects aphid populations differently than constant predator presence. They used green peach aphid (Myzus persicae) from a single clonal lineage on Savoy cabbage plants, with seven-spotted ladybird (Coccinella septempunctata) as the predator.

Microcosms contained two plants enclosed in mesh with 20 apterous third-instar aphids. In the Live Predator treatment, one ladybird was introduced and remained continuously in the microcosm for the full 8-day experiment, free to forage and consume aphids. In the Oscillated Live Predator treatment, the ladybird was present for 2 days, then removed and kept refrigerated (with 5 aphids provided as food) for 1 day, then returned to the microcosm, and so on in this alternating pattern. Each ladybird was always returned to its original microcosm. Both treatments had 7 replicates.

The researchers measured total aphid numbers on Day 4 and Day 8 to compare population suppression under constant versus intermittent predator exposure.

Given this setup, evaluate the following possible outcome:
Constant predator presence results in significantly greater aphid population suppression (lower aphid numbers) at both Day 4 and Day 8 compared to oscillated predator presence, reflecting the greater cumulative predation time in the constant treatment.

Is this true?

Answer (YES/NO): NO